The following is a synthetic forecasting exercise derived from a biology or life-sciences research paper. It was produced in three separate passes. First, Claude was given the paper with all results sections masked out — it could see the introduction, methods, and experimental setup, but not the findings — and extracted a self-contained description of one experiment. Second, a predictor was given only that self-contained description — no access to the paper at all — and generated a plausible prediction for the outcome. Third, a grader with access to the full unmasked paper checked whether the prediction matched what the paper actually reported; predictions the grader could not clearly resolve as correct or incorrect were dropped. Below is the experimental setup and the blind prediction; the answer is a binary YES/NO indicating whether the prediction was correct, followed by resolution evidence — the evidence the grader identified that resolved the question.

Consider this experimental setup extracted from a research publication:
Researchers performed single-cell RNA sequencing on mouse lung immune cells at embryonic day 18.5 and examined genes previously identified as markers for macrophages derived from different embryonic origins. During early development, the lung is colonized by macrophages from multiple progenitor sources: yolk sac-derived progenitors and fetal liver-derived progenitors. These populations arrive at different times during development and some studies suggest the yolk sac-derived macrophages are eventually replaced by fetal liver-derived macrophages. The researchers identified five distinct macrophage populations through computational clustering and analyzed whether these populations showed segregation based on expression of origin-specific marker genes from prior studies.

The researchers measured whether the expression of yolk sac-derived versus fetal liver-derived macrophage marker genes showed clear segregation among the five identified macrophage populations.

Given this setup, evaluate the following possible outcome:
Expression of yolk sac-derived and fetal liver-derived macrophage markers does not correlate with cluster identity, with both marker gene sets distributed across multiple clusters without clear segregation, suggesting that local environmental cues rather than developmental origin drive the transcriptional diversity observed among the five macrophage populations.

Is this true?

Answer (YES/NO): YES